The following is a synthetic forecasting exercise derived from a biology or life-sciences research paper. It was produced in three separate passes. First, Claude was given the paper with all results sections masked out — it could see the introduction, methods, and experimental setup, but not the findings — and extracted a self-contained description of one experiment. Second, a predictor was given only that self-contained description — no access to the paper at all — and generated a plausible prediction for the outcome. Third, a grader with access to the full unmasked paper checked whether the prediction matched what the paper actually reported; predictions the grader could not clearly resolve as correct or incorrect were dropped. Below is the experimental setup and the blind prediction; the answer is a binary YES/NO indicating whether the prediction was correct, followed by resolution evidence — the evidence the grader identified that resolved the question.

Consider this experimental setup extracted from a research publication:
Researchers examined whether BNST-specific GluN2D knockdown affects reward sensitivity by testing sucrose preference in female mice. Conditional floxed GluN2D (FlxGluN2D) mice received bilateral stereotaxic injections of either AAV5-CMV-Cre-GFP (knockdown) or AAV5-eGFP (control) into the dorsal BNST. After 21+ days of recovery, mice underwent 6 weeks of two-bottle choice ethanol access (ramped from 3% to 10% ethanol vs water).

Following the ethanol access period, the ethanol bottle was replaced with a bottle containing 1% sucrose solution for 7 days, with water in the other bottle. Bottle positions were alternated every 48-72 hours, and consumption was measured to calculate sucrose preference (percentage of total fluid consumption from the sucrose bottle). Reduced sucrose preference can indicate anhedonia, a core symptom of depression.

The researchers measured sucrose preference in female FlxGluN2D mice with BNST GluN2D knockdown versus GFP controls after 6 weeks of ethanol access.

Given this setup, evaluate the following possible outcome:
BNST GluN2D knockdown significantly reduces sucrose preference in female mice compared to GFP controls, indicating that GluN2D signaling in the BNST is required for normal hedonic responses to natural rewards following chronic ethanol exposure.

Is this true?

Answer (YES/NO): NO